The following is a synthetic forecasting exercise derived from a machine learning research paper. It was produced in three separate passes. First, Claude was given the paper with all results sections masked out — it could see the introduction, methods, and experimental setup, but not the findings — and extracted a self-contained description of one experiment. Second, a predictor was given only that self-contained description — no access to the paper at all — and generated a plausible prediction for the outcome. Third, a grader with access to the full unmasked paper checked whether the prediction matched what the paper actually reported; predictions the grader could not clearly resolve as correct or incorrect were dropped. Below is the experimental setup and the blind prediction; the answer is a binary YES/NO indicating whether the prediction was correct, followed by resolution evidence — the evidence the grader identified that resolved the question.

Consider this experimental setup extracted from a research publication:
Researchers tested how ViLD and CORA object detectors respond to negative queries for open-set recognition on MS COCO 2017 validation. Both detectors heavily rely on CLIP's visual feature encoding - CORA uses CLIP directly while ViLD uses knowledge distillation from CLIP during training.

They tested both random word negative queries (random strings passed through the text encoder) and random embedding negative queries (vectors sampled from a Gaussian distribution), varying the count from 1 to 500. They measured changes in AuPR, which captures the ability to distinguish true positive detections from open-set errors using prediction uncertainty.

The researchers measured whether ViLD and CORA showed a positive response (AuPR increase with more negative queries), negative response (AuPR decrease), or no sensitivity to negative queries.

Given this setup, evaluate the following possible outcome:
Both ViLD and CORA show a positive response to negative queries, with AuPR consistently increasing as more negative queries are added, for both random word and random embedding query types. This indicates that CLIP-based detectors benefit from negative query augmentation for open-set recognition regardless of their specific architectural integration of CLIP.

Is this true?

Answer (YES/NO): NO